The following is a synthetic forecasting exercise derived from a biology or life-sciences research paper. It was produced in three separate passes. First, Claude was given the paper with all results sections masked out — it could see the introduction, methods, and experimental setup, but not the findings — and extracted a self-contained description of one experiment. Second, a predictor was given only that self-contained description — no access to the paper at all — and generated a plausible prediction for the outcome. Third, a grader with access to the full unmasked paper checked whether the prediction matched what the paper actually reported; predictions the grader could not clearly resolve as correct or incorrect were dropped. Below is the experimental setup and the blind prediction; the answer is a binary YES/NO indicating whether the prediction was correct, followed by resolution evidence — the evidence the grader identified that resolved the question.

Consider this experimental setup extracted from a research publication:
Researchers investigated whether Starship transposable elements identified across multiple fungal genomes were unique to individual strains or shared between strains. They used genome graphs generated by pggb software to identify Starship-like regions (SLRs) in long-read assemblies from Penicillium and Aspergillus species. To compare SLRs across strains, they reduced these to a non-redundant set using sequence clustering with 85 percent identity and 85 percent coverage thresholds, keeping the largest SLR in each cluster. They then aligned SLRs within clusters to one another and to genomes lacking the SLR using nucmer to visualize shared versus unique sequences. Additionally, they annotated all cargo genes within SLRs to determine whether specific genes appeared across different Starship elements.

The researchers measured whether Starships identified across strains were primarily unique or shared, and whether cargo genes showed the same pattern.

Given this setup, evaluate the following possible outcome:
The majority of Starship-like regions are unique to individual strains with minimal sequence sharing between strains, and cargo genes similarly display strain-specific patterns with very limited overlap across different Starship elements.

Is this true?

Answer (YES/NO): NO